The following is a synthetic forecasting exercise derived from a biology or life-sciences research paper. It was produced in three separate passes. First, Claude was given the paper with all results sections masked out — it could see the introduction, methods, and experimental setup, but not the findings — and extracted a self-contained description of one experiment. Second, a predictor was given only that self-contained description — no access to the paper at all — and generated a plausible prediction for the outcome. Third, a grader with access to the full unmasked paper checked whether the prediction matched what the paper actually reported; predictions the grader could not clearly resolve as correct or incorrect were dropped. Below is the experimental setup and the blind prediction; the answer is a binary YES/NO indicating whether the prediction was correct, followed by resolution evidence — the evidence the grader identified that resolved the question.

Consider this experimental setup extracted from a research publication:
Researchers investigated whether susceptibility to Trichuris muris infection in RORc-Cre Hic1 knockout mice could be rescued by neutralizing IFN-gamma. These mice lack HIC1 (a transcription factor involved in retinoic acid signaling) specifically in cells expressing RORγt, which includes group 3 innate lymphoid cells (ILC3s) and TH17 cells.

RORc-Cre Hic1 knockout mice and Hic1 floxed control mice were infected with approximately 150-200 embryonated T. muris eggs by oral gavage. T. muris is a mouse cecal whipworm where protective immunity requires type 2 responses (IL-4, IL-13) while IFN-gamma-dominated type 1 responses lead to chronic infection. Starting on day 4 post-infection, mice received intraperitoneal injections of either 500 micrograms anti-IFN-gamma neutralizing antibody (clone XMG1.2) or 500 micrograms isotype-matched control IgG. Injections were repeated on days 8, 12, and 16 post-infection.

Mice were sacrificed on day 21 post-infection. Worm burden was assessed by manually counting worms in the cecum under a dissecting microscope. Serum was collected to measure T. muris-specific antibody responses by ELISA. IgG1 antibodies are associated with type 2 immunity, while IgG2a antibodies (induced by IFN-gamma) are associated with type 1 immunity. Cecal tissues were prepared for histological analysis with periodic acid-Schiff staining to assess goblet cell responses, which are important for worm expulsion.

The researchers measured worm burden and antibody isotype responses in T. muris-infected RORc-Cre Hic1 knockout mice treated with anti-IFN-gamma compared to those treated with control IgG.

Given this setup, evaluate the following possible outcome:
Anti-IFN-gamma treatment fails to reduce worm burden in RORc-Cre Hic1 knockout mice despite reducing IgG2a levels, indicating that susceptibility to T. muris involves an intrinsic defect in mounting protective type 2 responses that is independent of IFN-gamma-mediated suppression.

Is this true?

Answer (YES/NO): NO